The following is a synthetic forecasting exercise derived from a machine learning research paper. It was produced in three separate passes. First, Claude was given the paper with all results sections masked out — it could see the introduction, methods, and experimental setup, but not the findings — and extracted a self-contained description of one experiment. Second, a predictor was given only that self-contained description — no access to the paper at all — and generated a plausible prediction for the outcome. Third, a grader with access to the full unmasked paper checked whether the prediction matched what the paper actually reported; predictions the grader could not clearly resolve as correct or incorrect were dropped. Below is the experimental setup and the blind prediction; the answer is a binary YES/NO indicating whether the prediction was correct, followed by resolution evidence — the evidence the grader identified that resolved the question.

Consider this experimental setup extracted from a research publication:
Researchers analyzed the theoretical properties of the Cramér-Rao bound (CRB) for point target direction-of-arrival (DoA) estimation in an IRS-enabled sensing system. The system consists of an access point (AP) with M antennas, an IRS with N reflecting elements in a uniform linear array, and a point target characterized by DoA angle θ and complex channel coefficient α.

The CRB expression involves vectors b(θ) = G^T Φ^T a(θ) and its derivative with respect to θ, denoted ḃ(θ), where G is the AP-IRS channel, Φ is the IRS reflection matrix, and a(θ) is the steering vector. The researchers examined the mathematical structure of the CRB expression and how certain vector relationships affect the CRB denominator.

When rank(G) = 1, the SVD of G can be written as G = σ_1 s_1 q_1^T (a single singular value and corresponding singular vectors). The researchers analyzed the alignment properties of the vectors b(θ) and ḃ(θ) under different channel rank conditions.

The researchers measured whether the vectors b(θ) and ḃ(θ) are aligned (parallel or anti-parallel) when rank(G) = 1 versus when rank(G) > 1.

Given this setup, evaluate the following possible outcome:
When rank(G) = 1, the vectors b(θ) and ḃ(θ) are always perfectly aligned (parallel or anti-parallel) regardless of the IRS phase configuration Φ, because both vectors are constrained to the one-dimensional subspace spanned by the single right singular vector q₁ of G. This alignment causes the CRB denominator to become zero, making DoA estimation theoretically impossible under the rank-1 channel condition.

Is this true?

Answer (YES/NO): YES